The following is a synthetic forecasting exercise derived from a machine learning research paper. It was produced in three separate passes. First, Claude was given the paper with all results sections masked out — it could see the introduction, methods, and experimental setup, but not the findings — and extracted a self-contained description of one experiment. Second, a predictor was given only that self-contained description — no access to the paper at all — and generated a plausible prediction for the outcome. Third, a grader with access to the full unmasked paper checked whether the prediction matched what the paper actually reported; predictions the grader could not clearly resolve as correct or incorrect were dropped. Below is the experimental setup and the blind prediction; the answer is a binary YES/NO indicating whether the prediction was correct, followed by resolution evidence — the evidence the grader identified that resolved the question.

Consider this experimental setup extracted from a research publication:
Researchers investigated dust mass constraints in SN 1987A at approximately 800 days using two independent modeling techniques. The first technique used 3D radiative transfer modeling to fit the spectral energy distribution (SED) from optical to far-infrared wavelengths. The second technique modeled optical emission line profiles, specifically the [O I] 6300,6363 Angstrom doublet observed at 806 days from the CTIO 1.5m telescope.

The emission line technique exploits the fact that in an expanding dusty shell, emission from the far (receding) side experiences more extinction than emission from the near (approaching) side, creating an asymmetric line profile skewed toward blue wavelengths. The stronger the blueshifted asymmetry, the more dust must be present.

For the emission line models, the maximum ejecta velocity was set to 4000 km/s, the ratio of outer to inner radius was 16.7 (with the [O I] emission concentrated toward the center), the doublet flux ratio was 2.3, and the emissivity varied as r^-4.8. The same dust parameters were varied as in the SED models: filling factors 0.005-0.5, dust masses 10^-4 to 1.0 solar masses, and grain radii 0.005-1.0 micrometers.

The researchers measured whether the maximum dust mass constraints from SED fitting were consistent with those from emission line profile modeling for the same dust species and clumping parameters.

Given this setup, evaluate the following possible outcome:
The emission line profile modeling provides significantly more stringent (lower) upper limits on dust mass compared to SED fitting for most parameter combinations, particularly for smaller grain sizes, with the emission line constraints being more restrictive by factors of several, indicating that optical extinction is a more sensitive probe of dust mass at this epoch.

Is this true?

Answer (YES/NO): NO